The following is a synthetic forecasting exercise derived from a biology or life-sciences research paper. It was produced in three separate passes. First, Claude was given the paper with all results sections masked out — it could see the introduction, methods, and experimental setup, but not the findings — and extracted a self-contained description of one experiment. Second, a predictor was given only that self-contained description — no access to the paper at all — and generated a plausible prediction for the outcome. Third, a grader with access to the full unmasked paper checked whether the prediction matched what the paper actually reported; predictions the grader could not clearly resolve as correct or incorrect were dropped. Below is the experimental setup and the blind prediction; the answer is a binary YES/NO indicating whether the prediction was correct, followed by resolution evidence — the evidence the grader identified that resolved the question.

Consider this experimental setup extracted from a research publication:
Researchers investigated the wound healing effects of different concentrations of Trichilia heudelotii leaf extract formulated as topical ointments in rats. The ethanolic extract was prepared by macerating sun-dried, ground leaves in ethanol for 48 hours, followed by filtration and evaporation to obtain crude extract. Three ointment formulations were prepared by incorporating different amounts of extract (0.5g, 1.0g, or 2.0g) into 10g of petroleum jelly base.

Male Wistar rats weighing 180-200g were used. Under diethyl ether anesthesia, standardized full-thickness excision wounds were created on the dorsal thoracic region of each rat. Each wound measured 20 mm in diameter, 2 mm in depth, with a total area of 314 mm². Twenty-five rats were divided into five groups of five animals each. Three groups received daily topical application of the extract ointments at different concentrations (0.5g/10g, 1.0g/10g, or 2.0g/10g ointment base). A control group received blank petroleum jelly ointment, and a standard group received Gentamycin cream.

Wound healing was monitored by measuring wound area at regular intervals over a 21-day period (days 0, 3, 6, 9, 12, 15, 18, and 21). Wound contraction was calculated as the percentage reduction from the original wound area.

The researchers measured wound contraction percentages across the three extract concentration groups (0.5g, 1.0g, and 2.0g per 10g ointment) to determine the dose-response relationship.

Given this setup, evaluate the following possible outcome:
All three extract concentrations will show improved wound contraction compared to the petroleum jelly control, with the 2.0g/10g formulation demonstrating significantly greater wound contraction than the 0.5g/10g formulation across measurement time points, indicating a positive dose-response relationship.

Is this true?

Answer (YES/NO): NO